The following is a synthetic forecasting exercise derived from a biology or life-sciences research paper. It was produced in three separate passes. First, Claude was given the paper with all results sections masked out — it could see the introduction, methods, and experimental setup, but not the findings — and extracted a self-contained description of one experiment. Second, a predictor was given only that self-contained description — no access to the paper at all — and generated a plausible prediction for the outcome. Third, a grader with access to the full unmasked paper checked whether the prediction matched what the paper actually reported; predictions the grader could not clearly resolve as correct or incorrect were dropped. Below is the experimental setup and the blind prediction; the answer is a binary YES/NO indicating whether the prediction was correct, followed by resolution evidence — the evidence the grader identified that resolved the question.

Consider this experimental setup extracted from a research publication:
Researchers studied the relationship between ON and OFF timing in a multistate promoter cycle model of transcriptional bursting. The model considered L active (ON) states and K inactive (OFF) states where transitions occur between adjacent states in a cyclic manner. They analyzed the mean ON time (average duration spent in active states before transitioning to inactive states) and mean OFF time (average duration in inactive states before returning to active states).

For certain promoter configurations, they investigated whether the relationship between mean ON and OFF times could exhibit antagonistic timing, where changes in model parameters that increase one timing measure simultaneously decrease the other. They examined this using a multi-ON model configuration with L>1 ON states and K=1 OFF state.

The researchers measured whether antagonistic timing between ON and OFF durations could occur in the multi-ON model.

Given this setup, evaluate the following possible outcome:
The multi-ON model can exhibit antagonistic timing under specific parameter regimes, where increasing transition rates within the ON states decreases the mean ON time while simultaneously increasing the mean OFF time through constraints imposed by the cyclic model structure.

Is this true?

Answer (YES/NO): NO